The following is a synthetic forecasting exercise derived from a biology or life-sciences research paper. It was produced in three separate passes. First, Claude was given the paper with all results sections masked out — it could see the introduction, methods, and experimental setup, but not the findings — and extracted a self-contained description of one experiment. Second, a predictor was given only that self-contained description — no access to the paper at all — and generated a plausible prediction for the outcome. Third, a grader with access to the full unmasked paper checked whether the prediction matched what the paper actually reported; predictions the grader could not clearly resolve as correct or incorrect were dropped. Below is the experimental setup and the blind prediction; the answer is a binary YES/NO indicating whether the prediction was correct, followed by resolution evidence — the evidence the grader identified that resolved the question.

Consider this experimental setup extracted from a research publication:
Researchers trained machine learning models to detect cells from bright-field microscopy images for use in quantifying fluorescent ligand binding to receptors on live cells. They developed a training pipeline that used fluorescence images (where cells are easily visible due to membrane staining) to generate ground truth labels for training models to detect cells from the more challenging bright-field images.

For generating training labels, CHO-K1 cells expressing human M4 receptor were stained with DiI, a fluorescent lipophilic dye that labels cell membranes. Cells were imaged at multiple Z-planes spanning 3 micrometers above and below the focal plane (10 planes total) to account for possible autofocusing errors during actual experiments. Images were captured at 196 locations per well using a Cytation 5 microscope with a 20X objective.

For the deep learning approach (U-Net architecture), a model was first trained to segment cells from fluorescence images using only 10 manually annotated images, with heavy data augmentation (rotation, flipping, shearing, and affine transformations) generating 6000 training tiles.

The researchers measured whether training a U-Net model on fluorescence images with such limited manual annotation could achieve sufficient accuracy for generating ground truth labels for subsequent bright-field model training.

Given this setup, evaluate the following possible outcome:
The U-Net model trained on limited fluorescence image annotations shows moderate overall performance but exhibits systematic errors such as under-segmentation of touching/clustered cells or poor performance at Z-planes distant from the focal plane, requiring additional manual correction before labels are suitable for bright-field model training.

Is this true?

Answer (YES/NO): NO